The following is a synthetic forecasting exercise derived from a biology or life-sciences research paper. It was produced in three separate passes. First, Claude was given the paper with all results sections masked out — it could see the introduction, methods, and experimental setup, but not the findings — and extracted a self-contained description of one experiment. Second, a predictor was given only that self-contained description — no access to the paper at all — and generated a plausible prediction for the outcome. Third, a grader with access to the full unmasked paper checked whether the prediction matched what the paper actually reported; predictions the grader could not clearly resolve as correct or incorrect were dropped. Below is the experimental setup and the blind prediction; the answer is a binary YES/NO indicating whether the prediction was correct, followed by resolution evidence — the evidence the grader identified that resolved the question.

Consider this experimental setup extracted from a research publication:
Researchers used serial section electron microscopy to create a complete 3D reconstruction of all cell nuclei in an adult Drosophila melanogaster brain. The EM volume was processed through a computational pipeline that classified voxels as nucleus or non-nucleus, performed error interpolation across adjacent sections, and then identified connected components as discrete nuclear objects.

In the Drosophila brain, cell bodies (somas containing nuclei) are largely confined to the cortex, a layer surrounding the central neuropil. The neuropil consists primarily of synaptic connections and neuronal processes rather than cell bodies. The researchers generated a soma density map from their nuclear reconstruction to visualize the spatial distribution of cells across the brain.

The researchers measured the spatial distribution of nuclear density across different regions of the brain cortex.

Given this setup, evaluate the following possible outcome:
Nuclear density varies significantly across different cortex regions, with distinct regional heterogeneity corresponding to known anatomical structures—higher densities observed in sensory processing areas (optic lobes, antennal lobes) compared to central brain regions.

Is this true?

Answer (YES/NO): NO